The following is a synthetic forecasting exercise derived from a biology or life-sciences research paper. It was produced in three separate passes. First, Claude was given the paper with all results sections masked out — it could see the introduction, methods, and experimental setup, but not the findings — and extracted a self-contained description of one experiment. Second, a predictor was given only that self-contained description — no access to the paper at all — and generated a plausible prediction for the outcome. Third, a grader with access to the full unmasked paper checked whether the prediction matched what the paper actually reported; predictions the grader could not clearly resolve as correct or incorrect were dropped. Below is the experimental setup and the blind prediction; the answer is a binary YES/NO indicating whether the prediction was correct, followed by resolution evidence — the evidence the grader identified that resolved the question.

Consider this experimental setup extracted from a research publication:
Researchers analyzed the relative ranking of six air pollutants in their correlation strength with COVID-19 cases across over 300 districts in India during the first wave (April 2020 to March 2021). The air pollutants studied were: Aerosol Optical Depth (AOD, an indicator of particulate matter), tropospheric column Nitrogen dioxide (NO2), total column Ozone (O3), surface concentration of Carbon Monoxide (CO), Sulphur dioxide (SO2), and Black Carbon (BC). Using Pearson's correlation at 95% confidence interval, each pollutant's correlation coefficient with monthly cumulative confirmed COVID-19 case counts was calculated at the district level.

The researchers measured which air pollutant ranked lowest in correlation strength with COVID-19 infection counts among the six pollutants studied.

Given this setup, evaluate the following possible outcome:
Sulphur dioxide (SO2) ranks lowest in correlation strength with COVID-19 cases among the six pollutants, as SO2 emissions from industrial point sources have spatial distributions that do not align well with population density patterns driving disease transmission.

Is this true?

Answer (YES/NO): YES